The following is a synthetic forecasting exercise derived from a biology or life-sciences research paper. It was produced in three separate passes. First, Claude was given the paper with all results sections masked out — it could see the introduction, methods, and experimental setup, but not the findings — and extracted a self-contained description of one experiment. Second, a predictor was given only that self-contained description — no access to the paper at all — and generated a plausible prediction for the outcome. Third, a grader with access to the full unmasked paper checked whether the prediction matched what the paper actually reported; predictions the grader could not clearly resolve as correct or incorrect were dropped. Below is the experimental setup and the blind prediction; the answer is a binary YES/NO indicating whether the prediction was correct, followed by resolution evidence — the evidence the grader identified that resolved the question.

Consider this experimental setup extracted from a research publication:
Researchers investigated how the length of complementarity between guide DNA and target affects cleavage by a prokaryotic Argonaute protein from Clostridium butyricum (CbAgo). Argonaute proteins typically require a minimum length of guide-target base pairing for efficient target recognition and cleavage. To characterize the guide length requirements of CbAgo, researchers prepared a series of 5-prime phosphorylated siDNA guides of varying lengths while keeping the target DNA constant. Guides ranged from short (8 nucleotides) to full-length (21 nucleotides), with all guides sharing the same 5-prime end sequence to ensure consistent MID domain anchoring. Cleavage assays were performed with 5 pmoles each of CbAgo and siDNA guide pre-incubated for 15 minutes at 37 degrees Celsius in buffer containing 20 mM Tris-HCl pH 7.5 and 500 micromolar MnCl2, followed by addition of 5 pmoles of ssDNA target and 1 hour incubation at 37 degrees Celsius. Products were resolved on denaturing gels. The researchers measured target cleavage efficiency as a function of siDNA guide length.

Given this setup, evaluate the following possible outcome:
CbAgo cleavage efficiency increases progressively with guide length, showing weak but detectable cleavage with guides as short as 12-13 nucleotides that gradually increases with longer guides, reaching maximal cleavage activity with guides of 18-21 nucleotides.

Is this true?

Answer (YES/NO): NO